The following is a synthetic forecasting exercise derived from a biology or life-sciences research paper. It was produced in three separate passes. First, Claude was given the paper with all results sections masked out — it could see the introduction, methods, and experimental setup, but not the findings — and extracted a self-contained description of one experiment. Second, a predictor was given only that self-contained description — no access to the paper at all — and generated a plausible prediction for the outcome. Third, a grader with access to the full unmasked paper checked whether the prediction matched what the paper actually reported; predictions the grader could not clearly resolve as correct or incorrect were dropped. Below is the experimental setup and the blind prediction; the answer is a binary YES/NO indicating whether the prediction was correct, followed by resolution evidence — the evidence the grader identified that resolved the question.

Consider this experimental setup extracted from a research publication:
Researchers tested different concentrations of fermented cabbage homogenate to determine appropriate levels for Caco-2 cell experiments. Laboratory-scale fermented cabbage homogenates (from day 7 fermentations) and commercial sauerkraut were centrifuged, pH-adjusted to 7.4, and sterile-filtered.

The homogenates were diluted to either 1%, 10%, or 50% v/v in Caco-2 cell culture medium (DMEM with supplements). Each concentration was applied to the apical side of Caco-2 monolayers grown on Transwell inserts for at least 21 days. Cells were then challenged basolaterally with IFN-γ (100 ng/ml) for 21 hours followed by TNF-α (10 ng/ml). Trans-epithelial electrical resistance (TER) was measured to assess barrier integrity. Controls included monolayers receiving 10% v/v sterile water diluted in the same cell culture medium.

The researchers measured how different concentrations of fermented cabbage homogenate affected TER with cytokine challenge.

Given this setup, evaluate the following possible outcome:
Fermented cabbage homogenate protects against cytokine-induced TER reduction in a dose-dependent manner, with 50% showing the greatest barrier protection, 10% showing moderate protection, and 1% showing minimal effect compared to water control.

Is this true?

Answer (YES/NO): NO